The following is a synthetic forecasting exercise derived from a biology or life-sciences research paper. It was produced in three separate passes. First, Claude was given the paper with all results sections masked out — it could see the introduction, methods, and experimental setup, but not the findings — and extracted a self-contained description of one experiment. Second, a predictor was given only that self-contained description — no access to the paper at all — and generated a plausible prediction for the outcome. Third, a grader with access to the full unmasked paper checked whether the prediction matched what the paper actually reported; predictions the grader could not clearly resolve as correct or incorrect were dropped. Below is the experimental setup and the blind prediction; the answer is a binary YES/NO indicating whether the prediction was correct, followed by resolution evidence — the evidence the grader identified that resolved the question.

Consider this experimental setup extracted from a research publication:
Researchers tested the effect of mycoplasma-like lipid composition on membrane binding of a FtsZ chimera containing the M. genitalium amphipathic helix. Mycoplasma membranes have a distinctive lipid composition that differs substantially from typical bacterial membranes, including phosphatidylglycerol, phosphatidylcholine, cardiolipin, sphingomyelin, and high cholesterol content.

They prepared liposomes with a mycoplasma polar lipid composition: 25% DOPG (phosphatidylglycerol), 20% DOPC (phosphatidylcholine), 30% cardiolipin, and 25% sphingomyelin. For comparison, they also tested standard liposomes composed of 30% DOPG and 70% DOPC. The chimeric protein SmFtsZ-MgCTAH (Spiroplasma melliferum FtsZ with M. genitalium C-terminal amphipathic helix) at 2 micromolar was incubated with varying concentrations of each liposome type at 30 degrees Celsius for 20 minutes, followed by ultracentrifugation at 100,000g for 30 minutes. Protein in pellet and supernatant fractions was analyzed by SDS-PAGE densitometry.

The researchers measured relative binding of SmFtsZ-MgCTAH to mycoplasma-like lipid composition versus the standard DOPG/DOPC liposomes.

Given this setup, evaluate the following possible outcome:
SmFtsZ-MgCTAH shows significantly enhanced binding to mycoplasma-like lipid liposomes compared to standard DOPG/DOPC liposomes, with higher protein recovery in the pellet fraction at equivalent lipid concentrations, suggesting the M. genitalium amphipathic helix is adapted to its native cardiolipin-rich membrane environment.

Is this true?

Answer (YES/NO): YES